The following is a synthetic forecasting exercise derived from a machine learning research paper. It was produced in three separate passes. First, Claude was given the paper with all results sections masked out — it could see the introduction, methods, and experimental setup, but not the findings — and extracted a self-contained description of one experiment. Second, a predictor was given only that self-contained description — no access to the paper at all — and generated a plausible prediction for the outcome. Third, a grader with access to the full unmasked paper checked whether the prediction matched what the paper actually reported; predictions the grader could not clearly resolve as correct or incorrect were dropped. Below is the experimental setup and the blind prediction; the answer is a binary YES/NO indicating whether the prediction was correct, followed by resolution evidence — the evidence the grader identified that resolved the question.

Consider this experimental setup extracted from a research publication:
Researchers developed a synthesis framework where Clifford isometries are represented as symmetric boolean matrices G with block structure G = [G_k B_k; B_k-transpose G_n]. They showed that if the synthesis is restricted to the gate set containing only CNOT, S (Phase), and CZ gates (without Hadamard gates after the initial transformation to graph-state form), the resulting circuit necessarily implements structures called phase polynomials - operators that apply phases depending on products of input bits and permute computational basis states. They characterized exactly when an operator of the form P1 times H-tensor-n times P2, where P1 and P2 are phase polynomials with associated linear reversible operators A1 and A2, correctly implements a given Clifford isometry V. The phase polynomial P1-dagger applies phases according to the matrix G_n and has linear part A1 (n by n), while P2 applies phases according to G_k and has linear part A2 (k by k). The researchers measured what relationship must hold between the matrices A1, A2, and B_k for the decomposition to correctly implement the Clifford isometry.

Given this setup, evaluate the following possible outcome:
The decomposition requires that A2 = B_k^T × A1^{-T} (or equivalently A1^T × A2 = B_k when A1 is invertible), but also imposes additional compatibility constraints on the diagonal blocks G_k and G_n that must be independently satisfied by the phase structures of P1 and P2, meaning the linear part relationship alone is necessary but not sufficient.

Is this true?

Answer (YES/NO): NO